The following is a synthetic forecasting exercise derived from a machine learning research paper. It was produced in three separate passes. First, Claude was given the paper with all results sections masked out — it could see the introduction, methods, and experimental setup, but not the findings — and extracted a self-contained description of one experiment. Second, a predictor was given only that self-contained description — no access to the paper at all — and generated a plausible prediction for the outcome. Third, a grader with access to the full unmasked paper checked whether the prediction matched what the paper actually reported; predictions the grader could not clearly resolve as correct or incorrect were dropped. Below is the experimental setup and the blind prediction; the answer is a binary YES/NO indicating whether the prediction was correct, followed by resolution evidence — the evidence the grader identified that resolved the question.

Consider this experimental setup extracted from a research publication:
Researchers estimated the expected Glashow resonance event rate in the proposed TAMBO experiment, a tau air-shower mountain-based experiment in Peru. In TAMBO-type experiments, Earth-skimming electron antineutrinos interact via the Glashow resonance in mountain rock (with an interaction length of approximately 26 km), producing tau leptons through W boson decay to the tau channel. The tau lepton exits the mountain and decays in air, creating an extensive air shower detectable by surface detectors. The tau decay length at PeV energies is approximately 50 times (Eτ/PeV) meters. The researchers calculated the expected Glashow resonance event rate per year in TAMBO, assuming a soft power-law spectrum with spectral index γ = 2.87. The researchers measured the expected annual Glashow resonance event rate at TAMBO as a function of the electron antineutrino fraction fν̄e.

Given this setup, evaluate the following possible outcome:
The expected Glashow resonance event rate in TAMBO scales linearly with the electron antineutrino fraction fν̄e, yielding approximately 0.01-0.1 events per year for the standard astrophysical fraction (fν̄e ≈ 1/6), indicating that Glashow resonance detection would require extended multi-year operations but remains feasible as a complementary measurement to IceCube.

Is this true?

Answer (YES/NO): YES